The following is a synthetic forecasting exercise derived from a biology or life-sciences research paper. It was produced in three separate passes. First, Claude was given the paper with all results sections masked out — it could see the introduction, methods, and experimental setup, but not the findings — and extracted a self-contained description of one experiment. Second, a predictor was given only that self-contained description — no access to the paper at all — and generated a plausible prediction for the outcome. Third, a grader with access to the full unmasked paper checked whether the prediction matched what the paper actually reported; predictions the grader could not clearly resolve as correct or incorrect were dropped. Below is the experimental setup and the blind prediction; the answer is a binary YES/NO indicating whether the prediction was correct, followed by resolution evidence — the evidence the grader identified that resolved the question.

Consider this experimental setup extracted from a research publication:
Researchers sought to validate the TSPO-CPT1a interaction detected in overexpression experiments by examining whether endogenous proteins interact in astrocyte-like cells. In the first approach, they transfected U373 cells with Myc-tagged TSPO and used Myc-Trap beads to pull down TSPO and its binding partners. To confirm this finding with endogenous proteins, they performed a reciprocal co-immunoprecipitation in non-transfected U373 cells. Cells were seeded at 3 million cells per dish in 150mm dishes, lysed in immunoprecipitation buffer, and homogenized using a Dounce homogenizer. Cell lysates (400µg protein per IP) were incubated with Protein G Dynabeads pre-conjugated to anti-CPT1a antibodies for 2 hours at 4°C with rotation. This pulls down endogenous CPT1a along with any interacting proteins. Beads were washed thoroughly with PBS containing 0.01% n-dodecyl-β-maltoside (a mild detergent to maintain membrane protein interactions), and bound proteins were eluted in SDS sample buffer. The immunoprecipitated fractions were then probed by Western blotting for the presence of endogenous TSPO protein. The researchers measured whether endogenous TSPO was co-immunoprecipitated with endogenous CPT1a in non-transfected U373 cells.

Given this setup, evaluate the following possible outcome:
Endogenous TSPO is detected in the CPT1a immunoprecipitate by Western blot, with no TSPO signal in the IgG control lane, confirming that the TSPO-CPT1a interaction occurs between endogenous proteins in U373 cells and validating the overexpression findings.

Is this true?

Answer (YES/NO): YES